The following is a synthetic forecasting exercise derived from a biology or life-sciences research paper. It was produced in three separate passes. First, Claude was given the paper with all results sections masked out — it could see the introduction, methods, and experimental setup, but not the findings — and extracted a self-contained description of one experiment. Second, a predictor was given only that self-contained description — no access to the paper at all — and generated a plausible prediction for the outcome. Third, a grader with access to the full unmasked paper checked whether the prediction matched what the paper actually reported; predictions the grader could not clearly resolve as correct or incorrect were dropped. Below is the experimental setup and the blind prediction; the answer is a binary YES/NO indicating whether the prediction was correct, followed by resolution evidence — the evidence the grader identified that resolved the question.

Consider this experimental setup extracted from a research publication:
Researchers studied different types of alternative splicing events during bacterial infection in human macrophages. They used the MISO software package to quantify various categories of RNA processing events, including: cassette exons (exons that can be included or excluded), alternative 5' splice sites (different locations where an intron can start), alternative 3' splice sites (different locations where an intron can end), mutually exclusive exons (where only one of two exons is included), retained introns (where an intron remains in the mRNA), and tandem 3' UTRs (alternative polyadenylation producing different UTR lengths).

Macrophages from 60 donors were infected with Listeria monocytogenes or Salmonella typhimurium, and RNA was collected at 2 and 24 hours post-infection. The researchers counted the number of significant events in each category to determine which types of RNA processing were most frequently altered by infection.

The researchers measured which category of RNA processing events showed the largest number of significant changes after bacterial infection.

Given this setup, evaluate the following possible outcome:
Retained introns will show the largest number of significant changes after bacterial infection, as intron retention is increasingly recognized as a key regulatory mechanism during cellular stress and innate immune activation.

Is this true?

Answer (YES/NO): NO